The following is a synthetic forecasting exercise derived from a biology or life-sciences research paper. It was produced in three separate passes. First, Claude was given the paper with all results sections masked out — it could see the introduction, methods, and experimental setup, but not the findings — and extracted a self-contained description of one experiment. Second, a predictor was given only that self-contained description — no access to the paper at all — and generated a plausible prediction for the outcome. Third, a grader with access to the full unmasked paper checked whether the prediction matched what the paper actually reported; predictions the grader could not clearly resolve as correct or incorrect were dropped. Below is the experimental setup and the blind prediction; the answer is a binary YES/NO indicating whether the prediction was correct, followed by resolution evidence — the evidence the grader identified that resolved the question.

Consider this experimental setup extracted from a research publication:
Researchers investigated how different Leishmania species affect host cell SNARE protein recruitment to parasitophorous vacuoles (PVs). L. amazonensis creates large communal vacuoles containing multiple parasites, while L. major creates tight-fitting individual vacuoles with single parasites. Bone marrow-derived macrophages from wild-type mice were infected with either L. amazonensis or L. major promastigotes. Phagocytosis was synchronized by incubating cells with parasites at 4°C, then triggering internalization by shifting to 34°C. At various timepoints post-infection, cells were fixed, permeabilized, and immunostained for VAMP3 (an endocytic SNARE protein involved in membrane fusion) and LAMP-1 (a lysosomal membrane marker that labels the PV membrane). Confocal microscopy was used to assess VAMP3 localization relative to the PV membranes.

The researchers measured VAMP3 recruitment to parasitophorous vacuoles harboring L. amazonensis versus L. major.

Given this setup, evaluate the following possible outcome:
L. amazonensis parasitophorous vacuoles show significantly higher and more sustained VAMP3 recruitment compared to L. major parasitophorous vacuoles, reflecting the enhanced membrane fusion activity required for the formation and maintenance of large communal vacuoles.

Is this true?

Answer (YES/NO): YES